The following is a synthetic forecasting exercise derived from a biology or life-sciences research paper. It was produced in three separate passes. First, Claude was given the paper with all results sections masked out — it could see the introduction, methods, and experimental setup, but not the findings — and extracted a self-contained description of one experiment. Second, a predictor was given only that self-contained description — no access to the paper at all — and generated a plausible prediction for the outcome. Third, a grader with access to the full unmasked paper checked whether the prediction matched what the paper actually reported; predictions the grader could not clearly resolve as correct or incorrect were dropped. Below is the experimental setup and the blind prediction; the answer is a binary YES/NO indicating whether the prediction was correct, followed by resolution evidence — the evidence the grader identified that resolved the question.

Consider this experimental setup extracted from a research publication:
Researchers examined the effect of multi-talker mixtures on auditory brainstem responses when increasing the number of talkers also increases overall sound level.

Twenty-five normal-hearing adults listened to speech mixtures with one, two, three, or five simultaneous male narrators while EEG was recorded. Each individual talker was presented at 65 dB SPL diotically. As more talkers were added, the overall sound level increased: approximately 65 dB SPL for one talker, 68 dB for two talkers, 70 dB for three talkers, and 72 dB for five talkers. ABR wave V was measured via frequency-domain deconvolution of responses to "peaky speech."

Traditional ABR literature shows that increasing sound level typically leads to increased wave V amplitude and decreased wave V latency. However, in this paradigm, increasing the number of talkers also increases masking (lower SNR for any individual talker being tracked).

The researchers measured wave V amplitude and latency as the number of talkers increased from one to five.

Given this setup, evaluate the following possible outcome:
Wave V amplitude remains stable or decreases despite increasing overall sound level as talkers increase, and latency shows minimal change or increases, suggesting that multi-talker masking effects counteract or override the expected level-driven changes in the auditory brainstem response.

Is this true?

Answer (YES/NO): YES